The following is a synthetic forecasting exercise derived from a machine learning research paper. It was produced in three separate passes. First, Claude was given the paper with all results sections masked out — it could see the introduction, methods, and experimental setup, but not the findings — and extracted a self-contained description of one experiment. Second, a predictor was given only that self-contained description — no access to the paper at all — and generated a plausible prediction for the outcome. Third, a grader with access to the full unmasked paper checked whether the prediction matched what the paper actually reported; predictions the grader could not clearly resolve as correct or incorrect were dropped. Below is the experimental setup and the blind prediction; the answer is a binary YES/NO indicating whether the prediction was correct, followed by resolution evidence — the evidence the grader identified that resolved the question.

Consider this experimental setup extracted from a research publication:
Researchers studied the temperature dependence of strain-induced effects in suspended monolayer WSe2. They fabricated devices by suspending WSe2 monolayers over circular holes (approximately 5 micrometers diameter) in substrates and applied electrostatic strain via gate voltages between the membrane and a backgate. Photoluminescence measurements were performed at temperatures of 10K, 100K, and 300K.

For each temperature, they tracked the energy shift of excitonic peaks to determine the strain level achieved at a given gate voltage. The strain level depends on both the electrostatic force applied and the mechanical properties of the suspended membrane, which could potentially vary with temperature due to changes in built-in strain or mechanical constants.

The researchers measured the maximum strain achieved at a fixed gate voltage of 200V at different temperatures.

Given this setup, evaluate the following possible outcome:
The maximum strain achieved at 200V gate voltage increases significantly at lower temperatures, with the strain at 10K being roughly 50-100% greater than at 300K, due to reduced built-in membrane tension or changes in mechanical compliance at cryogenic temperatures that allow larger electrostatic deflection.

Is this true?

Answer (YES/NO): NO